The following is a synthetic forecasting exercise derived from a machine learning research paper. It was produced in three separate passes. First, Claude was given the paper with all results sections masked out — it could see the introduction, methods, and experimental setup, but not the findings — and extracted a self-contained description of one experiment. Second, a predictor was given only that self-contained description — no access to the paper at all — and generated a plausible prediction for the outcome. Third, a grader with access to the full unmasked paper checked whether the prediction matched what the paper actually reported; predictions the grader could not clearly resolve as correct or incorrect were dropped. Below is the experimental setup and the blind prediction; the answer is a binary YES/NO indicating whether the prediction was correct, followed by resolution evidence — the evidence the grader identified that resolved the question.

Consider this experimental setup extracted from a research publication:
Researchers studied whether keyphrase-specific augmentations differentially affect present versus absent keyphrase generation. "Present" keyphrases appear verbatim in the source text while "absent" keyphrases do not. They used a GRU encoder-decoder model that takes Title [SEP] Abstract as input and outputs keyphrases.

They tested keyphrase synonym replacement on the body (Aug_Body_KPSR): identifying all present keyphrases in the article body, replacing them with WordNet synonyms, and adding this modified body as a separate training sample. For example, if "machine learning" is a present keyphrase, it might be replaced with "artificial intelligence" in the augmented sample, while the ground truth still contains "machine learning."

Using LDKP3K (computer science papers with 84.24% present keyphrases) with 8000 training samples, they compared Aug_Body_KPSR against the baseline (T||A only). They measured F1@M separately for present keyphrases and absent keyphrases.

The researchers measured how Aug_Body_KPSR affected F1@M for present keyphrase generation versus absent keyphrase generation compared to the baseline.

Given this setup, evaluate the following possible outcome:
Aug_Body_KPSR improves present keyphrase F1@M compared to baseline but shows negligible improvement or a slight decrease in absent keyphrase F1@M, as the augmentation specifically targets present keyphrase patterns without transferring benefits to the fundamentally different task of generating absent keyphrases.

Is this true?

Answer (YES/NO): NO